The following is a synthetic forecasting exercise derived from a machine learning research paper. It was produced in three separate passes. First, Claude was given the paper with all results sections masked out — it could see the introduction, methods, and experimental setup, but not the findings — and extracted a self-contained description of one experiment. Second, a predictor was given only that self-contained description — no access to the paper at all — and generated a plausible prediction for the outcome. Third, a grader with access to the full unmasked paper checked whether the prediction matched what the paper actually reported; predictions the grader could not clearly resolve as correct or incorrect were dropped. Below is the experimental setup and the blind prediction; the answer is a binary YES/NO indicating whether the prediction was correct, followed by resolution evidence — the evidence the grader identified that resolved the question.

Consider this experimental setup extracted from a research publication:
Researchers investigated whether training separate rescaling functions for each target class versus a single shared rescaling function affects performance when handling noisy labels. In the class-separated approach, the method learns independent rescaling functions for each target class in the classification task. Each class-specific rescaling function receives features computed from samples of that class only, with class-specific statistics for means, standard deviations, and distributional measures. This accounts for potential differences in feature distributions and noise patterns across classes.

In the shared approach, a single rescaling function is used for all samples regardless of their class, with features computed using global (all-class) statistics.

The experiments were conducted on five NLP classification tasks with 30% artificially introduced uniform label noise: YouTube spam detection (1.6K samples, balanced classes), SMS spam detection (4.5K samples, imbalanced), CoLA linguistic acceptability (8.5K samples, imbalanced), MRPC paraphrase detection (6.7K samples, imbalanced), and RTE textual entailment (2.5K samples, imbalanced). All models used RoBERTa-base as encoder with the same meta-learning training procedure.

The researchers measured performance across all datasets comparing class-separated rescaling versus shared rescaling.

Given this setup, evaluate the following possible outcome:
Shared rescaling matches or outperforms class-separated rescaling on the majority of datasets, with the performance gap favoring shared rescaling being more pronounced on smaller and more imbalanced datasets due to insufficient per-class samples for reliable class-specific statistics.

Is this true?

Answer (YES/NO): NO